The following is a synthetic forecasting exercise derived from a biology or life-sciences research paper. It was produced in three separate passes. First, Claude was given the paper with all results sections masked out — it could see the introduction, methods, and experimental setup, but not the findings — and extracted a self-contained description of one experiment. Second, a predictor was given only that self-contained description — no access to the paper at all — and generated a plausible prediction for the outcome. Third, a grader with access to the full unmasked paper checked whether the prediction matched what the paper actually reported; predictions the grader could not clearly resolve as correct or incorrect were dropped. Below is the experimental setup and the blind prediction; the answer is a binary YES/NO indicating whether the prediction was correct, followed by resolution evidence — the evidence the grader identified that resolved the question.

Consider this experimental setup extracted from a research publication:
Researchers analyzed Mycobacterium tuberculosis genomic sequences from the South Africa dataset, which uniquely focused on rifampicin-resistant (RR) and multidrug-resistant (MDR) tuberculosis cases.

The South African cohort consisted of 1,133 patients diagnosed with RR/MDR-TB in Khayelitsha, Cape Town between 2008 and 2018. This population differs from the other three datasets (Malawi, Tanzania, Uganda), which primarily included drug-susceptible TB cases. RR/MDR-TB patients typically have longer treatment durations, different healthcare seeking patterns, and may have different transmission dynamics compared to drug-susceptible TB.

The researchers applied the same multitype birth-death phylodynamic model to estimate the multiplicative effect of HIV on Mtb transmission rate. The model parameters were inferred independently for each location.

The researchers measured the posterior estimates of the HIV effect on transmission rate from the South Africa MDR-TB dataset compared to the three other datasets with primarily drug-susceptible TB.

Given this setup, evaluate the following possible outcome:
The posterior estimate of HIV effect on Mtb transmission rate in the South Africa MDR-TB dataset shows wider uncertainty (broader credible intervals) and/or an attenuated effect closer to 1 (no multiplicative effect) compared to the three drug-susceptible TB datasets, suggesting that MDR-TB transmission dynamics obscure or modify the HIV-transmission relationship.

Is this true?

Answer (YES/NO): NO